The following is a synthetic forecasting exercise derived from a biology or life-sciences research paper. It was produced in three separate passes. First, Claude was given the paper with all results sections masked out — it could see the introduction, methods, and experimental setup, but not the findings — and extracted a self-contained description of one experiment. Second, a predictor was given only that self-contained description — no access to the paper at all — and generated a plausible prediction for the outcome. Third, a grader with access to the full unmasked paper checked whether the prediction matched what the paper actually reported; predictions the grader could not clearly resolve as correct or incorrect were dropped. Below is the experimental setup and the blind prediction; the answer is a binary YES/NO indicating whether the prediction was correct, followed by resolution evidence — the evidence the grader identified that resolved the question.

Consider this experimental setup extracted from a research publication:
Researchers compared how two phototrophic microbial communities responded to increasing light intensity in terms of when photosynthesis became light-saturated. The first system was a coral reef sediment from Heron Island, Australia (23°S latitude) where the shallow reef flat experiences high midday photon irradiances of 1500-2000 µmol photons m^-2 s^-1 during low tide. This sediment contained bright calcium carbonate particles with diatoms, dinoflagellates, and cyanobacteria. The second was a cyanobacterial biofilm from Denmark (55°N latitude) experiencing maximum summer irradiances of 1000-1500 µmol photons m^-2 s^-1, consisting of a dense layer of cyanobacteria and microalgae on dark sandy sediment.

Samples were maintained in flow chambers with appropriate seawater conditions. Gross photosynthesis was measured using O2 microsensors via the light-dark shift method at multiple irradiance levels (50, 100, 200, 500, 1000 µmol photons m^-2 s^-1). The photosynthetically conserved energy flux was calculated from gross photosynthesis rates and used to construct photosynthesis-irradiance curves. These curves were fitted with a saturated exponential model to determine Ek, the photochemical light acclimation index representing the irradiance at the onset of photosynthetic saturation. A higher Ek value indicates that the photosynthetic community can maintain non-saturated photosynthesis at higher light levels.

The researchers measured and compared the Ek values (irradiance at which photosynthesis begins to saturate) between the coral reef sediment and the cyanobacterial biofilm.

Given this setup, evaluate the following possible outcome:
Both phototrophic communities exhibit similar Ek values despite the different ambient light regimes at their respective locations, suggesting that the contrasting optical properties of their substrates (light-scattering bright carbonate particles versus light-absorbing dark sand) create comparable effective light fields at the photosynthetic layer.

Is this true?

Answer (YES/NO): NO